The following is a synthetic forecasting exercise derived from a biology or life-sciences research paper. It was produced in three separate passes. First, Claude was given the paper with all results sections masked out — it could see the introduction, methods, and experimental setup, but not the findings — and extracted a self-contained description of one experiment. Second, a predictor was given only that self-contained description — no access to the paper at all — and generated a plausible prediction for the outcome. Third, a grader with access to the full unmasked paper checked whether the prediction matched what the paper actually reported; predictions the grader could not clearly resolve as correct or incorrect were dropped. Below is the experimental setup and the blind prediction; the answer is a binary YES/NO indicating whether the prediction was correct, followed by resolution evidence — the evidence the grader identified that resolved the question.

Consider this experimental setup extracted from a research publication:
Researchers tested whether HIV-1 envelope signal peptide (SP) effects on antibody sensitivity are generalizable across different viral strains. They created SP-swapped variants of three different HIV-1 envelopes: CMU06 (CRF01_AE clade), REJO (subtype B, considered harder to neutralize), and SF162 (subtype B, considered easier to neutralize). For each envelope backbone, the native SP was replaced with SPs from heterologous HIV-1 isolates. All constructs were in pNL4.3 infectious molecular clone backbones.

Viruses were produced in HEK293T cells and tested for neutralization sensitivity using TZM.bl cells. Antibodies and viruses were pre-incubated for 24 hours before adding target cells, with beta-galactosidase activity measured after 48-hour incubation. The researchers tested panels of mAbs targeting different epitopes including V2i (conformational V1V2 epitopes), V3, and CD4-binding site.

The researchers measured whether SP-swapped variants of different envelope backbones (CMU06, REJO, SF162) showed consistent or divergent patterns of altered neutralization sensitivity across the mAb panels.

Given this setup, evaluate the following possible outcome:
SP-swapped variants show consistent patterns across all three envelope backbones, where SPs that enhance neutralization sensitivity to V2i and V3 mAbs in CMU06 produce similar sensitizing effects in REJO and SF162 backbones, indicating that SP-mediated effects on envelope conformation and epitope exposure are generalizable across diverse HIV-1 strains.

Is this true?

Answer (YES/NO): NO